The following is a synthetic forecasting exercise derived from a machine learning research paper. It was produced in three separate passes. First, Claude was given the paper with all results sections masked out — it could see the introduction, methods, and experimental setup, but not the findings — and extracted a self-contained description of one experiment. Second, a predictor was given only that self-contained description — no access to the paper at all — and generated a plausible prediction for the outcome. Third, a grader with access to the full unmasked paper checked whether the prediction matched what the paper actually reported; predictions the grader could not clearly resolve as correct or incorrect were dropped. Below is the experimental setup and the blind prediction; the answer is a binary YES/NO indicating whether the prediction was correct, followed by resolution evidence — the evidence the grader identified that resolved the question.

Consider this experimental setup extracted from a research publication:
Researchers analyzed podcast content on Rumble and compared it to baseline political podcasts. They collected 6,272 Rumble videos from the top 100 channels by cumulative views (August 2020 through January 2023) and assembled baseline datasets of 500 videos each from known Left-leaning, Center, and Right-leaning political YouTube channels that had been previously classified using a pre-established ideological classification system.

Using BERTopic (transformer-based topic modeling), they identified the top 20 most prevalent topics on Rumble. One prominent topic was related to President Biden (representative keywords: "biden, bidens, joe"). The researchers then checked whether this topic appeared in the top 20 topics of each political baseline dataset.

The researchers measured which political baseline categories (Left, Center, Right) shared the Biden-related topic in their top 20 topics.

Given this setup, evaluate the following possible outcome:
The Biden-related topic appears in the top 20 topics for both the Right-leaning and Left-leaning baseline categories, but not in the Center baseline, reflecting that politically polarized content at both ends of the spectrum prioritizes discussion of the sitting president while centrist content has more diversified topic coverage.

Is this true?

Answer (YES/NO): YES